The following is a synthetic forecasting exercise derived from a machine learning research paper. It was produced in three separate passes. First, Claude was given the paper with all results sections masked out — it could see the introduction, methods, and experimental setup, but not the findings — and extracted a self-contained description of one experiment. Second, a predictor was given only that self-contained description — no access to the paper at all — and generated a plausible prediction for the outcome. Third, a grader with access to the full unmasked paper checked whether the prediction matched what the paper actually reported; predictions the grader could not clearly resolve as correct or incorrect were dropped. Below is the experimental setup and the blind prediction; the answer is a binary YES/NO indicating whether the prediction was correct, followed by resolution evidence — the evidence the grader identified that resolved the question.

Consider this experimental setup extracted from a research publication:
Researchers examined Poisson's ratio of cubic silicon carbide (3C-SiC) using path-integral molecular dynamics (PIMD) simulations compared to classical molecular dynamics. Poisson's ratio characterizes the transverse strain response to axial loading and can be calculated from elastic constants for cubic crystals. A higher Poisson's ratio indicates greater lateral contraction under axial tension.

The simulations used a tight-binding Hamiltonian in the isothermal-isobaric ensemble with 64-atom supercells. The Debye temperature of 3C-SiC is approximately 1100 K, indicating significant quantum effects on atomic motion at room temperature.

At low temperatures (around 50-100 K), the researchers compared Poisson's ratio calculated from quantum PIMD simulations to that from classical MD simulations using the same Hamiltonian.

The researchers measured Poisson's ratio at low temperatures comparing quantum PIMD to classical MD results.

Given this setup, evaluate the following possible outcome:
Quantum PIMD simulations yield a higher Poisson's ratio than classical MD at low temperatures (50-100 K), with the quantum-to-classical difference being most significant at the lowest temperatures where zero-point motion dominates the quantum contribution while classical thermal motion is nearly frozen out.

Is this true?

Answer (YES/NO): NO